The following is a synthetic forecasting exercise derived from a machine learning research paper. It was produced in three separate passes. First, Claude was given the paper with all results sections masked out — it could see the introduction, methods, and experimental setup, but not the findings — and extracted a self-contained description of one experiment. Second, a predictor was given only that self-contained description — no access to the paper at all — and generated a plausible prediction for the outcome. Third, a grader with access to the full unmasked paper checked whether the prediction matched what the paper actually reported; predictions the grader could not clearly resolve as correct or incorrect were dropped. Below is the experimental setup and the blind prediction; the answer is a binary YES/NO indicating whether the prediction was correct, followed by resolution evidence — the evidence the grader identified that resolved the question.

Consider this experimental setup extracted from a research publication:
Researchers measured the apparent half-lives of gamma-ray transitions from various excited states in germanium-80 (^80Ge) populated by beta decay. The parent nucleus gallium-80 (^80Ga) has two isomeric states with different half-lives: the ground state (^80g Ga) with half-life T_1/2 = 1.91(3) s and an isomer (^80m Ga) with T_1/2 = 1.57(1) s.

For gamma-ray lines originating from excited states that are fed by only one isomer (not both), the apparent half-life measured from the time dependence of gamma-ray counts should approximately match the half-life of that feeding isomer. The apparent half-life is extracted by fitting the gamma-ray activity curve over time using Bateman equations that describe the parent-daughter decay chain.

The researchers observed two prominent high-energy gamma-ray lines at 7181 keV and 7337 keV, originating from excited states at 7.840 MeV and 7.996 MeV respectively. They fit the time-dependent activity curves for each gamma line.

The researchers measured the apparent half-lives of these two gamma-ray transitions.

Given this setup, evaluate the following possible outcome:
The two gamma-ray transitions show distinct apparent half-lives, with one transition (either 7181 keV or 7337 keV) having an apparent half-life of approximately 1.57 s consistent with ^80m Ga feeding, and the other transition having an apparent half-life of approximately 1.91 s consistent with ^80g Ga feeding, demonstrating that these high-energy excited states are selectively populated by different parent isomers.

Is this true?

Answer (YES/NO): NO